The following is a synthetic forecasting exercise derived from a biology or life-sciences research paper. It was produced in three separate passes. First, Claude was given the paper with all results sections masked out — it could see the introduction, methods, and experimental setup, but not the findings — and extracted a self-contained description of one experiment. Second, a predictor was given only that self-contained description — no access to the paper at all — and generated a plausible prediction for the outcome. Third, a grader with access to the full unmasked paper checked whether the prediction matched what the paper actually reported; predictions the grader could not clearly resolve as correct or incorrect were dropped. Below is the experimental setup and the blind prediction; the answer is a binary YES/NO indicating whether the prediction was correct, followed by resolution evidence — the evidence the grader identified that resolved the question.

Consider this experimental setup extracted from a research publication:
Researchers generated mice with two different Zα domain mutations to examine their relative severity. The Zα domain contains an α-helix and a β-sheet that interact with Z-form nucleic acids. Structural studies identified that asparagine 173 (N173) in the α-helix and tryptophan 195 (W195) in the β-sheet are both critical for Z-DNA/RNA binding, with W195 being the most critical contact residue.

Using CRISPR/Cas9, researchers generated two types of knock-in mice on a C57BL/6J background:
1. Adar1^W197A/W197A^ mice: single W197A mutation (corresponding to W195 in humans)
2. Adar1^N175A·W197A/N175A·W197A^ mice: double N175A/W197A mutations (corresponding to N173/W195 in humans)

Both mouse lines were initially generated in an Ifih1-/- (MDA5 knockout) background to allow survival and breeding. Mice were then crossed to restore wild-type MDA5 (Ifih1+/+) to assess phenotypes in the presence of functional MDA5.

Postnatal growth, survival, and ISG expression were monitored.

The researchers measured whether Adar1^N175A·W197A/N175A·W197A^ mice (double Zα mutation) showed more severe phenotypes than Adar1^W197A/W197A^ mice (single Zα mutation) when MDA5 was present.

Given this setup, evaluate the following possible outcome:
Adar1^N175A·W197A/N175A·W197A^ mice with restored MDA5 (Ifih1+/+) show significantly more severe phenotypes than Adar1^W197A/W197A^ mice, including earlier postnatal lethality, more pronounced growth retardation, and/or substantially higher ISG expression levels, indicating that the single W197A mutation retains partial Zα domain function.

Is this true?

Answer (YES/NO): NO